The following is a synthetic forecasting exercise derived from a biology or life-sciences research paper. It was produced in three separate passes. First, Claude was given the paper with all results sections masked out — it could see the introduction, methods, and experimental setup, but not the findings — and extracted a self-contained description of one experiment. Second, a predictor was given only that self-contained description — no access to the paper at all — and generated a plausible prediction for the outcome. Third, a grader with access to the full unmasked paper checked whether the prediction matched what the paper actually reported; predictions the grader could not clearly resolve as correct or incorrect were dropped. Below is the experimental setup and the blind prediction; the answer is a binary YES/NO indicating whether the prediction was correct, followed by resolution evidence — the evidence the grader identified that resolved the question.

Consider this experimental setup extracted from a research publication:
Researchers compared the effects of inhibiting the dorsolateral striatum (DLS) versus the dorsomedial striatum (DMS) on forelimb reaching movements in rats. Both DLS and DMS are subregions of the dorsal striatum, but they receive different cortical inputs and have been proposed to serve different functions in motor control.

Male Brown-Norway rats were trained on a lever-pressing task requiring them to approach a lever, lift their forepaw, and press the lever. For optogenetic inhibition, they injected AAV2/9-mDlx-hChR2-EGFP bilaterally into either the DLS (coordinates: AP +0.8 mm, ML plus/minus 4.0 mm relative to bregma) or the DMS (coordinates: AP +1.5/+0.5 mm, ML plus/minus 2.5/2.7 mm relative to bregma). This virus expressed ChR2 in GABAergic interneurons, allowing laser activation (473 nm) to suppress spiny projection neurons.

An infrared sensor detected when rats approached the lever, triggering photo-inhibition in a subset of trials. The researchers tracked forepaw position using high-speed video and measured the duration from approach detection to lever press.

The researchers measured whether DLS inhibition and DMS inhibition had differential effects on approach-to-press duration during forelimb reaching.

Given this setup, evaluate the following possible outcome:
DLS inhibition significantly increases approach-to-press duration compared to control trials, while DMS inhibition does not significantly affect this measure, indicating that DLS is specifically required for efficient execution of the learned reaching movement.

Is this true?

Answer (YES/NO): YES